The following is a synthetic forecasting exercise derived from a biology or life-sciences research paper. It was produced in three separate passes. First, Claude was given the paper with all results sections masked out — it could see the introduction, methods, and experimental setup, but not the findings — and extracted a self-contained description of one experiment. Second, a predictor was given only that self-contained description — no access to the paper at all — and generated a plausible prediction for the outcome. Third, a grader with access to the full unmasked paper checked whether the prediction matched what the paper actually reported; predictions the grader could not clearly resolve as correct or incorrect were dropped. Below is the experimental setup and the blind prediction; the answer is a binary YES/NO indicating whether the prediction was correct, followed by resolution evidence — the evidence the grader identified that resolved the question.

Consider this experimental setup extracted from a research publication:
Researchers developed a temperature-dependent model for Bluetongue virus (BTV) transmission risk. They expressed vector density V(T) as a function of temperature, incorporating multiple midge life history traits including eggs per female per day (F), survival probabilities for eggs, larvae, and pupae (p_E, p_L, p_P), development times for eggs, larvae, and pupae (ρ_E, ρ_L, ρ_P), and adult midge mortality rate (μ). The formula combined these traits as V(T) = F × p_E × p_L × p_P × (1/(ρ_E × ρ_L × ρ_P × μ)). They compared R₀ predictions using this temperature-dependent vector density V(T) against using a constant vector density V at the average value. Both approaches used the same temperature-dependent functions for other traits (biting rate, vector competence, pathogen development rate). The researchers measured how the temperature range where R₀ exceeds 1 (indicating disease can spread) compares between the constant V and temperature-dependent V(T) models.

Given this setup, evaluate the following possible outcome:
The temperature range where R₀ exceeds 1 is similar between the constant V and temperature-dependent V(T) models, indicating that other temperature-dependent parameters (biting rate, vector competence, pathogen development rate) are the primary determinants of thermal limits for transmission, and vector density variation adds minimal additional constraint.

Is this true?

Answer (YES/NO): YES